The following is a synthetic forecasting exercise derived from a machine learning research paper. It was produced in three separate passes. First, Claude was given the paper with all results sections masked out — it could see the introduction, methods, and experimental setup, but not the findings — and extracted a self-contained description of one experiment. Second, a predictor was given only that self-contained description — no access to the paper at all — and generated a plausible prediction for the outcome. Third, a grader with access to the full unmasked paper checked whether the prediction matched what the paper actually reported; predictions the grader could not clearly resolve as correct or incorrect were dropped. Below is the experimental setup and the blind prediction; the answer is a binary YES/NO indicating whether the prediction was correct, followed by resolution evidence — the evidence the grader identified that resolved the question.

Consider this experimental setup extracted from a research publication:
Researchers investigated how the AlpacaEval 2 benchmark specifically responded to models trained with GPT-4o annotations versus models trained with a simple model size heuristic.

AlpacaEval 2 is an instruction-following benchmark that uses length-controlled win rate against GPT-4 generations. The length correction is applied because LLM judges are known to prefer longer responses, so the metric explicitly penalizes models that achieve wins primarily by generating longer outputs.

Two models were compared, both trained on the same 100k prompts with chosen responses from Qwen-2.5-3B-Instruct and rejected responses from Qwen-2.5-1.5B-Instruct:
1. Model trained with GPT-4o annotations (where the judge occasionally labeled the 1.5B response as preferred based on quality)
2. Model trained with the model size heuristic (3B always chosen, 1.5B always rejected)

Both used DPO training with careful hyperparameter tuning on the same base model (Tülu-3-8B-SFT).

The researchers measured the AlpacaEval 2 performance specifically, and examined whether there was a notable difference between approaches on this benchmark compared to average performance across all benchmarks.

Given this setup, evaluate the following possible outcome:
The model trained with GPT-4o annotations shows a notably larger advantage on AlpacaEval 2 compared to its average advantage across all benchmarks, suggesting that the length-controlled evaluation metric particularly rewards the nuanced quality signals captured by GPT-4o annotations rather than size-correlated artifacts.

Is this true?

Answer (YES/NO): NO